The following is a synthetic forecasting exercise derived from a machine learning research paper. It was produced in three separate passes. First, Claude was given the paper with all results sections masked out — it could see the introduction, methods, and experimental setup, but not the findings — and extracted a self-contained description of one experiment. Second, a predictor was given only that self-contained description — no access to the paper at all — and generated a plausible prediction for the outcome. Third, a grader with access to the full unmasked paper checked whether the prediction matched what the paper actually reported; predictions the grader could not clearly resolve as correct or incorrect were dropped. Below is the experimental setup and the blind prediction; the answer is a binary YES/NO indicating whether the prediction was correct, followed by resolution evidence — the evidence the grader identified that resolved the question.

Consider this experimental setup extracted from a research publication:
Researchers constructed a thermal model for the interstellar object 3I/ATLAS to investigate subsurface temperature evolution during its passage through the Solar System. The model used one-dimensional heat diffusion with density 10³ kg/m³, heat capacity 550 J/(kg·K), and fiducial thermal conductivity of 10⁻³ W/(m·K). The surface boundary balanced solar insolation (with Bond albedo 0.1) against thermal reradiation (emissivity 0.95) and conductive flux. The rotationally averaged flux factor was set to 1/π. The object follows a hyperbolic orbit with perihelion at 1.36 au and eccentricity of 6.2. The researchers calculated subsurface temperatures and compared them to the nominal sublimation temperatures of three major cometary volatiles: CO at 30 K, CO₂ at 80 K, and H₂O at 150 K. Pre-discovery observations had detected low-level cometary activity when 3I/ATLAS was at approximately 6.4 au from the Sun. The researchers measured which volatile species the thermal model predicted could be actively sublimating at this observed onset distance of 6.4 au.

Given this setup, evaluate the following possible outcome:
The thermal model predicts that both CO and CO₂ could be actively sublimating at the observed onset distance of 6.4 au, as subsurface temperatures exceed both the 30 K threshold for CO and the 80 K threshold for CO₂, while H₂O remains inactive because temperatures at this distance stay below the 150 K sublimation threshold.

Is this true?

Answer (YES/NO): YES